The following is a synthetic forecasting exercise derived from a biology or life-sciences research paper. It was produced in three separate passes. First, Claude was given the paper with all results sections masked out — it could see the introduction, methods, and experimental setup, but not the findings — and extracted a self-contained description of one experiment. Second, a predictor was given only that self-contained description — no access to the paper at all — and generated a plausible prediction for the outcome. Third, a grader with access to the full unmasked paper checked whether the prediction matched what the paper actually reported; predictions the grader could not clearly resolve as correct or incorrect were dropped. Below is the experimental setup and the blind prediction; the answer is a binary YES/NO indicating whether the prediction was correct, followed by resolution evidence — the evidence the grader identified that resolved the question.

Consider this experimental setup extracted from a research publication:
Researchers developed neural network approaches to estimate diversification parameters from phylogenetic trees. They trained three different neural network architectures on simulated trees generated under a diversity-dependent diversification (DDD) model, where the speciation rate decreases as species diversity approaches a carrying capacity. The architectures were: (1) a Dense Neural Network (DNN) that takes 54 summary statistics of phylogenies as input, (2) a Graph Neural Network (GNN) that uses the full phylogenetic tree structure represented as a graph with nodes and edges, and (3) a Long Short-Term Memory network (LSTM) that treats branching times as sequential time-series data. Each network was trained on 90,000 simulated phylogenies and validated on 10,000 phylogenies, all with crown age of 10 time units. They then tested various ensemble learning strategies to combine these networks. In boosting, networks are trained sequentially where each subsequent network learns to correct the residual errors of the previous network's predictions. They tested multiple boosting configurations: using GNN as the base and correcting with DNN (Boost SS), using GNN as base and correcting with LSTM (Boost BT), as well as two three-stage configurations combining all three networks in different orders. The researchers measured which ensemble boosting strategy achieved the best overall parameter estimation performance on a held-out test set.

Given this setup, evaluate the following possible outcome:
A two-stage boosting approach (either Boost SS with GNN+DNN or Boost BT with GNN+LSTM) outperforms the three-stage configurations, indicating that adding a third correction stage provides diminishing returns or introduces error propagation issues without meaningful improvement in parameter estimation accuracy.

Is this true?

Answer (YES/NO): NO